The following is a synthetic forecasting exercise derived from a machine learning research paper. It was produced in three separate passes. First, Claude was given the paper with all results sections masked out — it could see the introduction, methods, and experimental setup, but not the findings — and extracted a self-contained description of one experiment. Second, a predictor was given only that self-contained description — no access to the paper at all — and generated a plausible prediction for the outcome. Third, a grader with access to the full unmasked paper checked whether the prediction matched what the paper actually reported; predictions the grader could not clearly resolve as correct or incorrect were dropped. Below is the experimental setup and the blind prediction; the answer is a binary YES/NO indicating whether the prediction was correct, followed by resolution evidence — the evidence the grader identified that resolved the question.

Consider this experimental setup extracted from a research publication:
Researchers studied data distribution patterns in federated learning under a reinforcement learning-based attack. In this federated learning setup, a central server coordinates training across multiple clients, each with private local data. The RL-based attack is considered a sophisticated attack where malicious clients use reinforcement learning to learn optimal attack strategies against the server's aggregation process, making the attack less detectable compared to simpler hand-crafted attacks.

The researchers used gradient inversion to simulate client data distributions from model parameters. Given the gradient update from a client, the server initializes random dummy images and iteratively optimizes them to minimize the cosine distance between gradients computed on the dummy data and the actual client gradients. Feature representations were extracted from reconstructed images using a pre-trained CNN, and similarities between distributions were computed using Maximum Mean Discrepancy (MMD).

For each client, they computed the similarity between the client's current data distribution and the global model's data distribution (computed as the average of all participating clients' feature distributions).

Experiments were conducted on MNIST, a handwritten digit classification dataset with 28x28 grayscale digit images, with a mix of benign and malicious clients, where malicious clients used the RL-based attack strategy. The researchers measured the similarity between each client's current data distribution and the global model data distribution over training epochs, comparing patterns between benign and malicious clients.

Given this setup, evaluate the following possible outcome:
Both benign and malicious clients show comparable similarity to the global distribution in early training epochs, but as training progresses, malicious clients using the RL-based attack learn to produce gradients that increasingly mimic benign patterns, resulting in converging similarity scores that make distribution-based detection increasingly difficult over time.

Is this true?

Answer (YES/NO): NO